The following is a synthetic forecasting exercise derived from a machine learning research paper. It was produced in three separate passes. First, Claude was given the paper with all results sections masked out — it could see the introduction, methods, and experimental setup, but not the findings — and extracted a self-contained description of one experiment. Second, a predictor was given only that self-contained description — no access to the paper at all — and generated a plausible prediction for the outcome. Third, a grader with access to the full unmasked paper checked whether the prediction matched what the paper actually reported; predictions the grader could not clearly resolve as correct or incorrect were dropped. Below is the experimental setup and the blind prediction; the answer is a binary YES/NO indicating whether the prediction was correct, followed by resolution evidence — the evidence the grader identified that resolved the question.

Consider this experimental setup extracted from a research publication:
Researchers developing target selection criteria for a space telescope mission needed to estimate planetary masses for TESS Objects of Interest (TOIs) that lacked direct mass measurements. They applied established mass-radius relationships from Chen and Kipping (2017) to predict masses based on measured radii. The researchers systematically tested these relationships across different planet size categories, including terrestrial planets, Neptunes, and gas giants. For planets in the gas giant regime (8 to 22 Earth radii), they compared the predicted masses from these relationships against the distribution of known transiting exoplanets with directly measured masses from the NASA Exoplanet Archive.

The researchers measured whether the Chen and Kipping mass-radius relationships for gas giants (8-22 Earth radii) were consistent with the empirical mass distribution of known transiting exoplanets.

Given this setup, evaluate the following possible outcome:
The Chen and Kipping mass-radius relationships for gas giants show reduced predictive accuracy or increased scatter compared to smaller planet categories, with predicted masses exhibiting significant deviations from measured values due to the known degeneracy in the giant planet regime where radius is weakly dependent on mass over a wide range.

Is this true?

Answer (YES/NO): YES